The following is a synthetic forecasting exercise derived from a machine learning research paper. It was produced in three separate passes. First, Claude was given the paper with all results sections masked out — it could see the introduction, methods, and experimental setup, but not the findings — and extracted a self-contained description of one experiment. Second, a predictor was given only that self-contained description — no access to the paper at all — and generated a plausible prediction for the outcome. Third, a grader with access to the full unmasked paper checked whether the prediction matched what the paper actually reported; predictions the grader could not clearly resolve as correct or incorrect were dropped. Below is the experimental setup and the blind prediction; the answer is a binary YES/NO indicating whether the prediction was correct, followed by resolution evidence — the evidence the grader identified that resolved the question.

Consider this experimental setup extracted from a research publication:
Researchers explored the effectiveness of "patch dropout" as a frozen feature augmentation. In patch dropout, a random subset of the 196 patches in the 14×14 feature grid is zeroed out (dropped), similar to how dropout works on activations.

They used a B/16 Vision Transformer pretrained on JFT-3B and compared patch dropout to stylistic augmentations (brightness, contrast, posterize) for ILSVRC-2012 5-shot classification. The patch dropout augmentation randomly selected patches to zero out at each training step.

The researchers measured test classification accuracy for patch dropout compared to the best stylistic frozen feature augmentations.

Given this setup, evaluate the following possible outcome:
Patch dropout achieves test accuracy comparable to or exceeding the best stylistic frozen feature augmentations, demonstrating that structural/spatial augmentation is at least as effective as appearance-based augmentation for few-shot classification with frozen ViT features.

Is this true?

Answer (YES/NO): NO